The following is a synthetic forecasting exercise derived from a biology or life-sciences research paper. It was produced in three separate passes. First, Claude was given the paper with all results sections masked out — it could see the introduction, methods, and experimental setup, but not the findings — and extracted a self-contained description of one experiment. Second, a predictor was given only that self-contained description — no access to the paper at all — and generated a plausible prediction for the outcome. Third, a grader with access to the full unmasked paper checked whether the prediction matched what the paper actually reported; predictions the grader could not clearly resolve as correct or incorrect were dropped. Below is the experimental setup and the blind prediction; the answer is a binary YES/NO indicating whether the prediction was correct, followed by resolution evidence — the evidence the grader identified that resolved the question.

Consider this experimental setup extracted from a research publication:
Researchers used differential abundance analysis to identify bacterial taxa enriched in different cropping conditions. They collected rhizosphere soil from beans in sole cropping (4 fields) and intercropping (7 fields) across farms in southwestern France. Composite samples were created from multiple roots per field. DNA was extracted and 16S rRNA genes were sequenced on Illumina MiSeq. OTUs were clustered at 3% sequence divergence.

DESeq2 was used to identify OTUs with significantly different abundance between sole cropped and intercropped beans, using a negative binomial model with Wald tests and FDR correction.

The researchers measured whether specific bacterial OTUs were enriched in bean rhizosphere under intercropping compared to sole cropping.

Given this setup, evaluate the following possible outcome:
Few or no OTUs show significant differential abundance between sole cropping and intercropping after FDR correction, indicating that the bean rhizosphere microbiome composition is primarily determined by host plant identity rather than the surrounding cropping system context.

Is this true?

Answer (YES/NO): NO